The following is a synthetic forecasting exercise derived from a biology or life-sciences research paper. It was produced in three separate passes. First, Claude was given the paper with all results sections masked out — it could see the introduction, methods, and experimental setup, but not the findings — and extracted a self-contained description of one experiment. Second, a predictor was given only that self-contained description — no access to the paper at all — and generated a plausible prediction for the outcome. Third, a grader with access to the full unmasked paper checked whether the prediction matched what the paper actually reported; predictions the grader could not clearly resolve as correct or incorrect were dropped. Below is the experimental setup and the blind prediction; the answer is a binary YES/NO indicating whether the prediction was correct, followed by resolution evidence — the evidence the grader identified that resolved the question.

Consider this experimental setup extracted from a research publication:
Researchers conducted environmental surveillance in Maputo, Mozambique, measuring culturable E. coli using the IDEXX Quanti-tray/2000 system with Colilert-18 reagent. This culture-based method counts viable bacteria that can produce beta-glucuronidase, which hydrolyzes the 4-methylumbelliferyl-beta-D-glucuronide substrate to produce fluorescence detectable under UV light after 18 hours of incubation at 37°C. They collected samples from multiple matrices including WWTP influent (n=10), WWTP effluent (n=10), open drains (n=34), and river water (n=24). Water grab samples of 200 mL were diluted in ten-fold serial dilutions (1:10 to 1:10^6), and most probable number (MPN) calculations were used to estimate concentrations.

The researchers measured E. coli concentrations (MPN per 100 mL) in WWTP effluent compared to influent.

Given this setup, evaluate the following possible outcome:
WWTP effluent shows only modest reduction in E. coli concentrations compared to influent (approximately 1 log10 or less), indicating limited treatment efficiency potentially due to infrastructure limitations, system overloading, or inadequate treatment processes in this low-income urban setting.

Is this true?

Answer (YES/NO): NO